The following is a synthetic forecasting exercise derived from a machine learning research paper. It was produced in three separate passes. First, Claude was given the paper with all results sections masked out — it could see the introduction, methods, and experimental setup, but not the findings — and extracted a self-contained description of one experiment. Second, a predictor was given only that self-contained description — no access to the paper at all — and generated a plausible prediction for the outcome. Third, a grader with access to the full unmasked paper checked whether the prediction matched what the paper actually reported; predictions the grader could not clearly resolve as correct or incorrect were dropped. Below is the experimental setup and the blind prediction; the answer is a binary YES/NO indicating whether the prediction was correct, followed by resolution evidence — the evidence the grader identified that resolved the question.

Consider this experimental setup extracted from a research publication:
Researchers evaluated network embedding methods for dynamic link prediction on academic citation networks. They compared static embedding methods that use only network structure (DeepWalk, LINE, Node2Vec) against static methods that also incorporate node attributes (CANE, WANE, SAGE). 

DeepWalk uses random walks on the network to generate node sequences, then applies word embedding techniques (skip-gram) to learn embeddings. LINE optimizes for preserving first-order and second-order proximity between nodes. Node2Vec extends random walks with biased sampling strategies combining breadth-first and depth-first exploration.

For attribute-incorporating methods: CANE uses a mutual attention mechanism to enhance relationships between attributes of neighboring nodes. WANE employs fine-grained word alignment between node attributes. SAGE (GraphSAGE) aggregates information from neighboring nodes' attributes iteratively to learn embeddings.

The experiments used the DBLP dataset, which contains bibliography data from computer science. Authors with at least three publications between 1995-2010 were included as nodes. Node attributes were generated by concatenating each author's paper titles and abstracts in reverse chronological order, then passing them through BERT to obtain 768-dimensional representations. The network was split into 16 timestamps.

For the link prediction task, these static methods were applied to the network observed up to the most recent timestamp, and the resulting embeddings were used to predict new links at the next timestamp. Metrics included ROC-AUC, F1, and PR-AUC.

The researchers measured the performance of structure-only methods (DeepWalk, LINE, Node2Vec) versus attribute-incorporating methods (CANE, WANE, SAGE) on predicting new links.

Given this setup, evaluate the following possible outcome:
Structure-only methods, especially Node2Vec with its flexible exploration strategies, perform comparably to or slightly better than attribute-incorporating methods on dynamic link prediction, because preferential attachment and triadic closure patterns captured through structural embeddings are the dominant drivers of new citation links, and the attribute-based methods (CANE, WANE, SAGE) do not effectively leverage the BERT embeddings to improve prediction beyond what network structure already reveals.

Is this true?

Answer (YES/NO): NO